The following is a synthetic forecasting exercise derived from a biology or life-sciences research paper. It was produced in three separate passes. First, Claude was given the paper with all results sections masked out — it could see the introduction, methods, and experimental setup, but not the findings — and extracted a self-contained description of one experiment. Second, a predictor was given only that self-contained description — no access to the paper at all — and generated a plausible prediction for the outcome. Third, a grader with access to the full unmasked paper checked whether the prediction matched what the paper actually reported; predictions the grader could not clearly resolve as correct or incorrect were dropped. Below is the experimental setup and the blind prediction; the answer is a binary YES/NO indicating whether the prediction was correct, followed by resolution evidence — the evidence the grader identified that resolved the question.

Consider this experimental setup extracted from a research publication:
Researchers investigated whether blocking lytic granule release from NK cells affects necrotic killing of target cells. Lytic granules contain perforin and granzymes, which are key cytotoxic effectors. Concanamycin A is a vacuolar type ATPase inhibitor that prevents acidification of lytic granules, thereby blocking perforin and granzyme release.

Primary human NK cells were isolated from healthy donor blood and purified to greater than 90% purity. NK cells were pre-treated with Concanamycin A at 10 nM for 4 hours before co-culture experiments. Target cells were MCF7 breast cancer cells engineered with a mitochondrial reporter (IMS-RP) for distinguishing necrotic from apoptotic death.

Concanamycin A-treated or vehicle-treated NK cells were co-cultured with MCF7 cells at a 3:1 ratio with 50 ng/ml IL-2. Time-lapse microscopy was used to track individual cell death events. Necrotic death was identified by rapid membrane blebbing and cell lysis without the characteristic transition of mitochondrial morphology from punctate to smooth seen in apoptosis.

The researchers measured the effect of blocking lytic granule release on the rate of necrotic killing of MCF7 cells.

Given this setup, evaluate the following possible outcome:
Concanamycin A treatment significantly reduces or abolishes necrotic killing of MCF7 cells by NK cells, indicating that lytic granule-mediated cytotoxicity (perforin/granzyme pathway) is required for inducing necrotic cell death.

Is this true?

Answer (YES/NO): YES